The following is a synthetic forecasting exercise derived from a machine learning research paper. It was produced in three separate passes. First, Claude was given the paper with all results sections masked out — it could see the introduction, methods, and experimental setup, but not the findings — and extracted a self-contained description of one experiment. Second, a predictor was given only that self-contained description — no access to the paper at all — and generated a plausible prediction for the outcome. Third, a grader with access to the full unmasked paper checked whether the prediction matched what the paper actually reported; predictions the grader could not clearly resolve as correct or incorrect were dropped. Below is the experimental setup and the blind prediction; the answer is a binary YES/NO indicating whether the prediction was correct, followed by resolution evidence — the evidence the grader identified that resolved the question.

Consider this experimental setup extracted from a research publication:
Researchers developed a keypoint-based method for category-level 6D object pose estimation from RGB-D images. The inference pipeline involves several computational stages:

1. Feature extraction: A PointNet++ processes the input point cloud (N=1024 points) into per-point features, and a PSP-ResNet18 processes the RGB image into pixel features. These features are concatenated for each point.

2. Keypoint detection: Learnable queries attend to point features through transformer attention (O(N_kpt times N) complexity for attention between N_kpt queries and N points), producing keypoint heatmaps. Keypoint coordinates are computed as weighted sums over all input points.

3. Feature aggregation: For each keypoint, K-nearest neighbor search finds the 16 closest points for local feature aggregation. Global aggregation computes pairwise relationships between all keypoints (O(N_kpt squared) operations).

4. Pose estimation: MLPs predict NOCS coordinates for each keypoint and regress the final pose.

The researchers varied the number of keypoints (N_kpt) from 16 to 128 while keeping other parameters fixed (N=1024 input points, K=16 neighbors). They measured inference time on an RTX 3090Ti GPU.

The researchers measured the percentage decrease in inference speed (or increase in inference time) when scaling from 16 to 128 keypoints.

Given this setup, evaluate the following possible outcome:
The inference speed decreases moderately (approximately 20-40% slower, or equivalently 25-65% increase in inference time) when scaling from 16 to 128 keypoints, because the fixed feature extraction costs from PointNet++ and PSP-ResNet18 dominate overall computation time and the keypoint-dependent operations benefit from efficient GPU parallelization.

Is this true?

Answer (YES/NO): NO